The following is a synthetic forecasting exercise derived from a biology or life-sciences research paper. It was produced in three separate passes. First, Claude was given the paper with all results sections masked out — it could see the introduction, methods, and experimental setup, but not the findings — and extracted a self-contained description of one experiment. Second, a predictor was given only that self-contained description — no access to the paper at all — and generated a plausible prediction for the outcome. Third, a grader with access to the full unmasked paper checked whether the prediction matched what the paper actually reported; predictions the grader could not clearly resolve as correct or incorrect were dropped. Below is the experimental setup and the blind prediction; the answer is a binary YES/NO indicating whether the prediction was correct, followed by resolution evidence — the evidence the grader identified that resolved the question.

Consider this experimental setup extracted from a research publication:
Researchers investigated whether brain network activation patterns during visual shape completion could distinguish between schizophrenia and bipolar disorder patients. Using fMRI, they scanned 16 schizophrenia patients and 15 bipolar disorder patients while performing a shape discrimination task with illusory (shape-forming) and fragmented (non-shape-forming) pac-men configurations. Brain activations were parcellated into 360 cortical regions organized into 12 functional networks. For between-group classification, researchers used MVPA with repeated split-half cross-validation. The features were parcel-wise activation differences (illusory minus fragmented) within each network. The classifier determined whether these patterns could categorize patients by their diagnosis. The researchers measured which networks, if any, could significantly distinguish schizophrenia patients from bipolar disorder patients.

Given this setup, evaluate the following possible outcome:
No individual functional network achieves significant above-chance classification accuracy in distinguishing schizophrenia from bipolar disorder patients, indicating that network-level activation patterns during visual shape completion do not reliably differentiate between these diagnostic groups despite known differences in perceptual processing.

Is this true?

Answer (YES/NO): NO